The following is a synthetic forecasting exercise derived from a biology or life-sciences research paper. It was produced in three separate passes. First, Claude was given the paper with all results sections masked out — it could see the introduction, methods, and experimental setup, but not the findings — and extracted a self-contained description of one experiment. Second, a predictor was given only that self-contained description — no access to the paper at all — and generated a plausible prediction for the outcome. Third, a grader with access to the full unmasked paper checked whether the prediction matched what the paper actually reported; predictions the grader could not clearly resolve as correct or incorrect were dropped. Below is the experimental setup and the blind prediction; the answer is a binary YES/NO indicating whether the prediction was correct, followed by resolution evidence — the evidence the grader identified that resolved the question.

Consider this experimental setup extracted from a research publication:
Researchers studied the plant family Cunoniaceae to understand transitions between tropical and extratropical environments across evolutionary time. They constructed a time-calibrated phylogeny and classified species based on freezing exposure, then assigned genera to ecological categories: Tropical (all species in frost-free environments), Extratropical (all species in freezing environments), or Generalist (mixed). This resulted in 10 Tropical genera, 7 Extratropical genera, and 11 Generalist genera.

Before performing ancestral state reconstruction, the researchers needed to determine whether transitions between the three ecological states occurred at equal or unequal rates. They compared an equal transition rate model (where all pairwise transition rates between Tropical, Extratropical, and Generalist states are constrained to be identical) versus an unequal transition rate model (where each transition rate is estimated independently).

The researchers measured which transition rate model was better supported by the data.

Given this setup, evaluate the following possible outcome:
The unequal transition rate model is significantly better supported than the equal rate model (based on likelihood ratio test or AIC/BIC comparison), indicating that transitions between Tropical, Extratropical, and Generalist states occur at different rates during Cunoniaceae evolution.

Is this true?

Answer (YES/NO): NO